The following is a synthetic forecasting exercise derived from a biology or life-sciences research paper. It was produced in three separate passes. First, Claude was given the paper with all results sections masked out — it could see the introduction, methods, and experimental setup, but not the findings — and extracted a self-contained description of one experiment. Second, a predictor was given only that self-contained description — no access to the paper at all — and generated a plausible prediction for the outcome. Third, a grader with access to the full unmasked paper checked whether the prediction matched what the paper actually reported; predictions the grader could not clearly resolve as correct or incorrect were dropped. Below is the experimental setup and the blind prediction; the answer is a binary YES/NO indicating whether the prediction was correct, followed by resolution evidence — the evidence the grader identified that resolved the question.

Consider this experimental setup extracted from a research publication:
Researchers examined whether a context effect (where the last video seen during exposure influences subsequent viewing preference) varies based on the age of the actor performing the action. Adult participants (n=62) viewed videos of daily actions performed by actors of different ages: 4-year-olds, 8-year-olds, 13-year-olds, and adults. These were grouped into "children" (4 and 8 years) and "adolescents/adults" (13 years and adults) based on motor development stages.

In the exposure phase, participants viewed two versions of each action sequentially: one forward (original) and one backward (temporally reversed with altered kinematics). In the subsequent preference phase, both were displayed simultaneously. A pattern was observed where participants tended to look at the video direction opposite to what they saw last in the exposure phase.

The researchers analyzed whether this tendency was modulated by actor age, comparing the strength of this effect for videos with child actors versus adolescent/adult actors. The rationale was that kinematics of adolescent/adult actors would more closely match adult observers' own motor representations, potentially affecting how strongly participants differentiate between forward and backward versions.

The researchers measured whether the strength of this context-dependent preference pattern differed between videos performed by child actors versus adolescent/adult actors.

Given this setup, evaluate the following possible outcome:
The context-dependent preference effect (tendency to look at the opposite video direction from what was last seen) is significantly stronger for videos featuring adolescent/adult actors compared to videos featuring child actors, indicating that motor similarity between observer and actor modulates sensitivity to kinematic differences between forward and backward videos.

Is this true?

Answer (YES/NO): YES